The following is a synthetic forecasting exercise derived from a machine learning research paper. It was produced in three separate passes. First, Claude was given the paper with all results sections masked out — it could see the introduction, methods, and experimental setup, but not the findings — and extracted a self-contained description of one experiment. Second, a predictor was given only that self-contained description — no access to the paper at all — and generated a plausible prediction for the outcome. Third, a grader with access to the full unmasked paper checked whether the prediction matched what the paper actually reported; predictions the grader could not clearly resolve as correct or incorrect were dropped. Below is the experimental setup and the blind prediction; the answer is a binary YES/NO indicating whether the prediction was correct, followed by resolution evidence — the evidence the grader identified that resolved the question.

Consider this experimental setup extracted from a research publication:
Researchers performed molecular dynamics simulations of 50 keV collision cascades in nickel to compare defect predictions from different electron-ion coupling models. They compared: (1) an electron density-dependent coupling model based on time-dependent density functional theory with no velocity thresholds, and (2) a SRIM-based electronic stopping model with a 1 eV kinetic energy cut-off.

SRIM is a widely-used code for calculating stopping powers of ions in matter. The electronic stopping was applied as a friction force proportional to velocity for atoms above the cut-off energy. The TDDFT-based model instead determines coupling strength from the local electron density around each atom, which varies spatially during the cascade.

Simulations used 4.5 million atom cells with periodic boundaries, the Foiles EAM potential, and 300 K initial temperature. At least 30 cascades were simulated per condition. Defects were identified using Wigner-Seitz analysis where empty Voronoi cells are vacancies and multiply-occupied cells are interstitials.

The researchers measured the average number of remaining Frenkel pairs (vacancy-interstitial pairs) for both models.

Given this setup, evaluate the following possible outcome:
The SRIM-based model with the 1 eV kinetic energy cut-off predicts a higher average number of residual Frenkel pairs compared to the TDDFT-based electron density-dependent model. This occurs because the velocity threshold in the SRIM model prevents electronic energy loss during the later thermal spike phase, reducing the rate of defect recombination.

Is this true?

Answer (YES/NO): NO